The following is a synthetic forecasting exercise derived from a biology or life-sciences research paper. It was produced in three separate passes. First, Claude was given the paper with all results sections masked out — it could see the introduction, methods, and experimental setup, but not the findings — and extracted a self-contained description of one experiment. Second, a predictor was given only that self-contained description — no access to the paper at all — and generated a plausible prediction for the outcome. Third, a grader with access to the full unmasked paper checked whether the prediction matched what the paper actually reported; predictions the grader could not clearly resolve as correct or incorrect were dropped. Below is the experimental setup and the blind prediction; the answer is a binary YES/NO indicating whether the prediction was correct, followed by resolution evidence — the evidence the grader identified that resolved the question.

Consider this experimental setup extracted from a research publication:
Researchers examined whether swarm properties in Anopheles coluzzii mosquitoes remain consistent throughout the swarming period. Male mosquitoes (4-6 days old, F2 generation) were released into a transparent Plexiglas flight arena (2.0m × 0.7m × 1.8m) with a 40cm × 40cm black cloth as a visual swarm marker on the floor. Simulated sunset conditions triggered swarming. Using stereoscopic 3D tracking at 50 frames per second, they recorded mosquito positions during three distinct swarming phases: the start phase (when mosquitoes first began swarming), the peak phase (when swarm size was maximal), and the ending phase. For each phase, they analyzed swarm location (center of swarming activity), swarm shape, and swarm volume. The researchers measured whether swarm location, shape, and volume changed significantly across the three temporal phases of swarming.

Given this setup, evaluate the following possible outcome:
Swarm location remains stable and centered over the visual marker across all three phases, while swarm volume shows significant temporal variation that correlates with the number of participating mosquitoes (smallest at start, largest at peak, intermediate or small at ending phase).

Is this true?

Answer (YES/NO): NO